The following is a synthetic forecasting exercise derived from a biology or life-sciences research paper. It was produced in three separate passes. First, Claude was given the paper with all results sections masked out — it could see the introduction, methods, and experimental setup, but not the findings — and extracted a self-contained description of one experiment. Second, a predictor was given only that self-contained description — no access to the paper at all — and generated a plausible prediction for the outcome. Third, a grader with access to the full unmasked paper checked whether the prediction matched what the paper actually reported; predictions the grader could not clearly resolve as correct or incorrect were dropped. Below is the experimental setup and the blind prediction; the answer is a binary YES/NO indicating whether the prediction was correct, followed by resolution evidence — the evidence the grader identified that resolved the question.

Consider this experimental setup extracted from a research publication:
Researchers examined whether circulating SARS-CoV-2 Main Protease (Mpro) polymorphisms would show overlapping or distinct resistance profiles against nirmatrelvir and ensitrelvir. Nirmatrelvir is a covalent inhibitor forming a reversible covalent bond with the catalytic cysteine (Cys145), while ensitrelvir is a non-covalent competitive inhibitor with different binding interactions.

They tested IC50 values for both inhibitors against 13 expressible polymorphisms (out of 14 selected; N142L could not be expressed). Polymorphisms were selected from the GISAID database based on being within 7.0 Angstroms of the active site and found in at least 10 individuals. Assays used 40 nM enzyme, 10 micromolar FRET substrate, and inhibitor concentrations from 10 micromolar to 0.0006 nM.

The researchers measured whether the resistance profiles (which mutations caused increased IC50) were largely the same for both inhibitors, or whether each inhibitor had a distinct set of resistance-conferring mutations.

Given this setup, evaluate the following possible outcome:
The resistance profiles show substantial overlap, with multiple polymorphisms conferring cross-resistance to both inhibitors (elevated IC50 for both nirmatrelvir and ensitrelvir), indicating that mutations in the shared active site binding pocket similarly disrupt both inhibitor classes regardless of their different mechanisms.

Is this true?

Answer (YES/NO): NO